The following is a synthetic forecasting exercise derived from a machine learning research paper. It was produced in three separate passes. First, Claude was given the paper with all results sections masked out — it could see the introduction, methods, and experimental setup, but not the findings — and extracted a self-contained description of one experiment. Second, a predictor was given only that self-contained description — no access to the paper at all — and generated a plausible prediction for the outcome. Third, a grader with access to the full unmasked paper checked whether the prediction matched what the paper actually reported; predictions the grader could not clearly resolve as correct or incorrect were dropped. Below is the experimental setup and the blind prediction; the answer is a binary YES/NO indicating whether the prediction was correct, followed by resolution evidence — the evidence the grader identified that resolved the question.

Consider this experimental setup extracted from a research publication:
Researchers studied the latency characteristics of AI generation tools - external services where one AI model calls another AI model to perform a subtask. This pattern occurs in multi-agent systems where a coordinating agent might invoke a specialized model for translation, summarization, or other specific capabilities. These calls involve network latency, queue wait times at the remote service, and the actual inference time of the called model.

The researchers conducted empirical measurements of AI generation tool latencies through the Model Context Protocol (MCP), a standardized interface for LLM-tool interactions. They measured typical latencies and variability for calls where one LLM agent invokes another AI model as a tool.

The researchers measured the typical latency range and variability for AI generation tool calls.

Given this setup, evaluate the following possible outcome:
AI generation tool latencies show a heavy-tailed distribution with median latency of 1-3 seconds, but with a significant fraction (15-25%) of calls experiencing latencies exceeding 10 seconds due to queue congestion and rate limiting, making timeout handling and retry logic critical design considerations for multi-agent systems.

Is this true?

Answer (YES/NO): NO